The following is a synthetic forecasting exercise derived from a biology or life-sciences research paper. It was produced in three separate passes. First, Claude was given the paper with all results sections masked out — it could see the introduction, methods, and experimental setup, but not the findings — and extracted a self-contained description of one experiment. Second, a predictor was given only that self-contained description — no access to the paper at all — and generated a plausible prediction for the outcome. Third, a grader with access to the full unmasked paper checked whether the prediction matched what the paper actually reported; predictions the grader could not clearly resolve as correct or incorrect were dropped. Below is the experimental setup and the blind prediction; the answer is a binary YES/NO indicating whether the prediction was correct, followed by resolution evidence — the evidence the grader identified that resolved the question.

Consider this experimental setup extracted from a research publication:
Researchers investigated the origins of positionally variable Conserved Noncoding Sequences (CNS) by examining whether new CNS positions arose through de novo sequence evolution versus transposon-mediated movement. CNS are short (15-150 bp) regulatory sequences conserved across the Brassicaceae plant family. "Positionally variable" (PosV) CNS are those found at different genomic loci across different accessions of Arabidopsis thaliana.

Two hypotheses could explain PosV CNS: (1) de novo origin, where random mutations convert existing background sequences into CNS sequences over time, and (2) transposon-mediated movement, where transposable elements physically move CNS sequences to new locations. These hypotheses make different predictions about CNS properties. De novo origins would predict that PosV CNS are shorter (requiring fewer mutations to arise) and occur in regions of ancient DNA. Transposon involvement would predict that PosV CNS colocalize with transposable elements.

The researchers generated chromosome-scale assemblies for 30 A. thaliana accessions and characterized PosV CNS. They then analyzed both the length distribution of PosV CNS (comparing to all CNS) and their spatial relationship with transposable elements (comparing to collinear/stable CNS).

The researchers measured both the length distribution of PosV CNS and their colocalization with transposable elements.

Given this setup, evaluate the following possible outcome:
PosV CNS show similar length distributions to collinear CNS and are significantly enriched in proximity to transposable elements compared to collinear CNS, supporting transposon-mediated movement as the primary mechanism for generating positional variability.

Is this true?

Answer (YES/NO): NO